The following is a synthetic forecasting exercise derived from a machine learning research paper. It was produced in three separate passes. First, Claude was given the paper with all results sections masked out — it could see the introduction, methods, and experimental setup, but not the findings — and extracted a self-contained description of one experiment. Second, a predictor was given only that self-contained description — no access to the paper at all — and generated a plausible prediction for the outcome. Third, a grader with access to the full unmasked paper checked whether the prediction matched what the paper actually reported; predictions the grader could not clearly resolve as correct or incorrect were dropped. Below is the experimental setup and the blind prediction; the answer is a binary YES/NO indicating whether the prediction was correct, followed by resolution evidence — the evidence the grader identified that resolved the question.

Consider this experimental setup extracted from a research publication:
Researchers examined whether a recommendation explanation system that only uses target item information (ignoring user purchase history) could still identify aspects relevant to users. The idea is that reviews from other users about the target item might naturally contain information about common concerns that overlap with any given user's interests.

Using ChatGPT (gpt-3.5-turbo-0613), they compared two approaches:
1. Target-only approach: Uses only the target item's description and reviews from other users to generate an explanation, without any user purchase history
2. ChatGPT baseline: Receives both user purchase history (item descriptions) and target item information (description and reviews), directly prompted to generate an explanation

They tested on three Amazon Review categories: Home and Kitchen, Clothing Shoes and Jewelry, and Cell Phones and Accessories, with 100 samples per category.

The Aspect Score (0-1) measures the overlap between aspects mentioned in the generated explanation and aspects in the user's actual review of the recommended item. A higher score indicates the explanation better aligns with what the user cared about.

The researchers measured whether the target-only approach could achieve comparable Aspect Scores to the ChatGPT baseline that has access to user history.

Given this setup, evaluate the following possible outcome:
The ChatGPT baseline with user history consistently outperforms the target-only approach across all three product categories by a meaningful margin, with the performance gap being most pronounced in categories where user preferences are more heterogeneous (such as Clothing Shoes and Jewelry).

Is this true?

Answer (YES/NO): NO